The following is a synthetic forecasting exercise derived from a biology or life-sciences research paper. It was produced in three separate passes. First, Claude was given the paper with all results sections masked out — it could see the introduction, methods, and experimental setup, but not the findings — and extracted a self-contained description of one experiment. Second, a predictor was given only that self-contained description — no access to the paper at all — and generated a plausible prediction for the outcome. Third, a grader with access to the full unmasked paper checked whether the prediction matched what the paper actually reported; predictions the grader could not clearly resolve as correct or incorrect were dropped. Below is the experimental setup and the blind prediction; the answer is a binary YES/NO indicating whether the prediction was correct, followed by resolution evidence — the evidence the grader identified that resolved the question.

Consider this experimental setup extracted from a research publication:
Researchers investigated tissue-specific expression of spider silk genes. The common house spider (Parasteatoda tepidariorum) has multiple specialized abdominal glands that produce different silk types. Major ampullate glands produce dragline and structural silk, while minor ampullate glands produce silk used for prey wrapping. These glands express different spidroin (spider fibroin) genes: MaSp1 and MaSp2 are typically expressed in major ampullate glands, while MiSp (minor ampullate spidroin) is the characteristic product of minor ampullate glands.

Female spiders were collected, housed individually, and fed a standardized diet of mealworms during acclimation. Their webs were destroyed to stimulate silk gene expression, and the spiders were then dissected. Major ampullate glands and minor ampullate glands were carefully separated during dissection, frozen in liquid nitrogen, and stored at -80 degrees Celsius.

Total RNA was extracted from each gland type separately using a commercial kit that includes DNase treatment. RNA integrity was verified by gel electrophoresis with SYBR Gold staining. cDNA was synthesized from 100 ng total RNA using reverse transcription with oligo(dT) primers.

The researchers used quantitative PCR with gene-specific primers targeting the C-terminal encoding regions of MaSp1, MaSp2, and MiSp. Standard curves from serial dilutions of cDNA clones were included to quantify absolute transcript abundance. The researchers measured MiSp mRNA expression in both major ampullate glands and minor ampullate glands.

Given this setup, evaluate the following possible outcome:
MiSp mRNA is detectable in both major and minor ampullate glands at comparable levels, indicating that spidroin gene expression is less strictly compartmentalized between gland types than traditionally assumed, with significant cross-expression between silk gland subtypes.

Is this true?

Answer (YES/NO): NO